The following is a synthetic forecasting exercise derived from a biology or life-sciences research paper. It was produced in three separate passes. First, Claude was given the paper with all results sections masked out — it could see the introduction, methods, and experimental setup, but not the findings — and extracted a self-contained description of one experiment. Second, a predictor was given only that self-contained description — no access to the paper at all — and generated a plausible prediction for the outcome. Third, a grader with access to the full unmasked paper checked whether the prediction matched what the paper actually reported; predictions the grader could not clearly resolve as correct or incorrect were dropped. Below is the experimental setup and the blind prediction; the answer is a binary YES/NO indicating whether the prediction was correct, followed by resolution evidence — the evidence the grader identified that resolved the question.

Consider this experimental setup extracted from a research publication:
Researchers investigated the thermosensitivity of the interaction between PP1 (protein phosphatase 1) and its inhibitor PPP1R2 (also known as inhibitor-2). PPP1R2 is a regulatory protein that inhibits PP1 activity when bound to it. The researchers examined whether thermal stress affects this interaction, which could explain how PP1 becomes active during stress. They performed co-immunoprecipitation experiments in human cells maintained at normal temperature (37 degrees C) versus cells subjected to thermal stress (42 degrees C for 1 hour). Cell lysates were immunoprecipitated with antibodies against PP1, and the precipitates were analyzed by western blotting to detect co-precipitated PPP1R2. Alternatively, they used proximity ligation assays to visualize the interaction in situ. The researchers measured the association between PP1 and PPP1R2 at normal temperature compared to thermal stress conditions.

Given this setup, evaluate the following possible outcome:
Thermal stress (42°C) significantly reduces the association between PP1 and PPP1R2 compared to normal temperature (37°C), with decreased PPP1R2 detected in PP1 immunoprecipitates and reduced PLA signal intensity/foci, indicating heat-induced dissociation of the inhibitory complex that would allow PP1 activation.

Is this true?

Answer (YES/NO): YES